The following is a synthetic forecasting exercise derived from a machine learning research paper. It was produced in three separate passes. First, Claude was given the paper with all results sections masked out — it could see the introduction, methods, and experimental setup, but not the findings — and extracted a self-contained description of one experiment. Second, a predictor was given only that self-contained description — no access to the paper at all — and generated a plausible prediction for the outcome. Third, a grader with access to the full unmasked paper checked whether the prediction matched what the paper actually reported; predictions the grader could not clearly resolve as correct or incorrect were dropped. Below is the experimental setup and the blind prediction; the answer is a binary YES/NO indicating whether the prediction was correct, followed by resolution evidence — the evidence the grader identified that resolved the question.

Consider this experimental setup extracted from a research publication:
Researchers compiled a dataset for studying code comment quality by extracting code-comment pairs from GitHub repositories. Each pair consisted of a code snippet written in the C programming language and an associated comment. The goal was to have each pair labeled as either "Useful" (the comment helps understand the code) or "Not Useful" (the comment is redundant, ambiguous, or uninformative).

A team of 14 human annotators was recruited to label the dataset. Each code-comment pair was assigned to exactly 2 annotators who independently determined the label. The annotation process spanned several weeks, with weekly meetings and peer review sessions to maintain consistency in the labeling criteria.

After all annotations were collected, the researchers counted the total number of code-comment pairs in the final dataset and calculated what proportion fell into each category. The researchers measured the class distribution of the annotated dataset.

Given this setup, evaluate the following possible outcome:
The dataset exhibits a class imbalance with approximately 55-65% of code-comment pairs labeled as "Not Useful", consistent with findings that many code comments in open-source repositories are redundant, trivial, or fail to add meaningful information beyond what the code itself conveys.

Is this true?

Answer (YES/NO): NO